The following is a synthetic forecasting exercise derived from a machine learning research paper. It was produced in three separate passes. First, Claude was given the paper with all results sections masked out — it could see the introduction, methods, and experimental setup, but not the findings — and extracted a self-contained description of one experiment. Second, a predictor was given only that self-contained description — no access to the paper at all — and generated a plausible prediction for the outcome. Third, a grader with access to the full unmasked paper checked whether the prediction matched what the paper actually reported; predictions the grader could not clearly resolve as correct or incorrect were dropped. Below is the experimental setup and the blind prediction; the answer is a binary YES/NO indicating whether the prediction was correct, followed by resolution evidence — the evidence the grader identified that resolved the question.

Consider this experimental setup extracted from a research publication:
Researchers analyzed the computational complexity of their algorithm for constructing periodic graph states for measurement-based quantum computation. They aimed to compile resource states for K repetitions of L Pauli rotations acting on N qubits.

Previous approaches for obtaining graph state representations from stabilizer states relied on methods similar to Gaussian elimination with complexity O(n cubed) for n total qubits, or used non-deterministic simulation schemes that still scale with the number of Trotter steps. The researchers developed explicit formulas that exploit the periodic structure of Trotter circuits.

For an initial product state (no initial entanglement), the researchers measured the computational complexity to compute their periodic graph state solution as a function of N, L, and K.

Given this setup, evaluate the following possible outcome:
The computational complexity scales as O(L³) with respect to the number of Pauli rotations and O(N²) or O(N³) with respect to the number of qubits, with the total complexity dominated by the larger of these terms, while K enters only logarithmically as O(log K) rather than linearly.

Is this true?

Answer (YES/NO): NO